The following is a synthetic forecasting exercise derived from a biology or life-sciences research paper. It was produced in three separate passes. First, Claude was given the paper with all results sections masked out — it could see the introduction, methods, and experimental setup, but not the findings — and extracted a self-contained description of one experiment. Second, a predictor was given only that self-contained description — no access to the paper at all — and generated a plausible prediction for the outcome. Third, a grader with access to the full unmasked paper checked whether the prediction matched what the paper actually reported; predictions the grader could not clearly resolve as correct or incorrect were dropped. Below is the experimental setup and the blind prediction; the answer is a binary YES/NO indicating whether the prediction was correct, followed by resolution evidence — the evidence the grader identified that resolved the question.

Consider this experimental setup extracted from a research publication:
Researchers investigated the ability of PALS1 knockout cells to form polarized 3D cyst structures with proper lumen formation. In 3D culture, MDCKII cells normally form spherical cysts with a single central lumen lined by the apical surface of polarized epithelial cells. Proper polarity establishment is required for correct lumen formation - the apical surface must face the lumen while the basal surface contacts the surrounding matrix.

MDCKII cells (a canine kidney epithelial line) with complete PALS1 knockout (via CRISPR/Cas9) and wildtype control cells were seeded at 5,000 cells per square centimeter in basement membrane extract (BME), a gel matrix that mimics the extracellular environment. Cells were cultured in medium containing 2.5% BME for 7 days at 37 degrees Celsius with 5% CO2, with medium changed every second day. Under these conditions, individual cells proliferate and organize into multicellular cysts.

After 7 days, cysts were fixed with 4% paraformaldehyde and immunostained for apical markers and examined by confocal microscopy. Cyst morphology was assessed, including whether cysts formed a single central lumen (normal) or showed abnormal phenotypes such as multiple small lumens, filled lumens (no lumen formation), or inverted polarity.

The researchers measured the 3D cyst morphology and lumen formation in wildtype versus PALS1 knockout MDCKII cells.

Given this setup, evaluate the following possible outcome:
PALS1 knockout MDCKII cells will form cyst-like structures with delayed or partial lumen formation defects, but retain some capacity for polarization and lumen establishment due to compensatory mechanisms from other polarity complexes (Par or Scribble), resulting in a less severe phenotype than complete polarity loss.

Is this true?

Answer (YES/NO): YES